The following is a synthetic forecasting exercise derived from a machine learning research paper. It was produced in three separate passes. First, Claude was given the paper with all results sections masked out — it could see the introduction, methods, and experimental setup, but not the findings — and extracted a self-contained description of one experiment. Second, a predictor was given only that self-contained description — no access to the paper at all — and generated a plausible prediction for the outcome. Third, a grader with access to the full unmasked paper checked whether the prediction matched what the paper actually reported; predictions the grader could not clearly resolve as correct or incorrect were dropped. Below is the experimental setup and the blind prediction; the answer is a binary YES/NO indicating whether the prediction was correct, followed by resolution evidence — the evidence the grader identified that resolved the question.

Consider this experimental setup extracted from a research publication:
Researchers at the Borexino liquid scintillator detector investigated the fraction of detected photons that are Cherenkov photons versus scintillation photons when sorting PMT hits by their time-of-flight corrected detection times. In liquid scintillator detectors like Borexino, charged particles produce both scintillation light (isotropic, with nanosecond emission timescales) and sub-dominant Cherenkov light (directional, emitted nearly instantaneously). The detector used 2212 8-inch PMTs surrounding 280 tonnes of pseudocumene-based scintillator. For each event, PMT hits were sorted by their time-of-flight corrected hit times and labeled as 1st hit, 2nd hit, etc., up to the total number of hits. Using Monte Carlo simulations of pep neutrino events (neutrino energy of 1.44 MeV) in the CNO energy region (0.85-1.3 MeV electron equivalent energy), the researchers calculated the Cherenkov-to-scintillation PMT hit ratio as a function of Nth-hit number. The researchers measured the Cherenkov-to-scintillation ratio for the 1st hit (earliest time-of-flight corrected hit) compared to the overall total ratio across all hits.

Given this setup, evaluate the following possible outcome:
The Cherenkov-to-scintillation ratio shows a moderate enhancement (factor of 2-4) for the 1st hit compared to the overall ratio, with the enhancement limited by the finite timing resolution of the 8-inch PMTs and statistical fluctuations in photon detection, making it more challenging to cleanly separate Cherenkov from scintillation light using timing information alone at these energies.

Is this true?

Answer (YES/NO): NO